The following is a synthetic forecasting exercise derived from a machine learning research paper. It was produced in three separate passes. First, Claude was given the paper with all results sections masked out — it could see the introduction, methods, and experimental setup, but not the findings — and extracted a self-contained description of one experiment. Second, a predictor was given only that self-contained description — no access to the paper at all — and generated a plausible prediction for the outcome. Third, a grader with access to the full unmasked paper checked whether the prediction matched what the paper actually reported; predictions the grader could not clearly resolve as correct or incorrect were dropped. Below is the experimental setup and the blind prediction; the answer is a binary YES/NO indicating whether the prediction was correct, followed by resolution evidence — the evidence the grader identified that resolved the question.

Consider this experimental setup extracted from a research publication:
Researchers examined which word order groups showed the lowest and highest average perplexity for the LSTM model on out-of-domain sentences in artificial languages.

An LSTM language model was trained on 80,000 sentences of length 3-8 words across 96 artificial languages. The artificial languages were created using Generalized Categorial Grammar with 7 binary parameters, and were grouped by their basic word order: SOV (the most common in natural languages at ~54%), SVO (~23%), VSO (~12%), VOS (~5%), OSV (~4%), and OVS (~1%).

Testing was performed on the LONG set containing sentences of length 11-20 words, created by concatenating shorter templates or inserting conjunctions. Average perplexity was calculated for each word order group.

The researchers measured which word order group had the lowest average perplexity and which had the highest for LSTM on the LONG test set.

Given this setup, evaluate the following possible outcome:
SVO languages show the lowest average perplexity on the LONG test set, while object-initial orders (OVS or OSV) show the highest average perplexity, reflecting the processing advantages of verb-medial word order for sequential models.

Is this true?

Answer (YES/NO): NO